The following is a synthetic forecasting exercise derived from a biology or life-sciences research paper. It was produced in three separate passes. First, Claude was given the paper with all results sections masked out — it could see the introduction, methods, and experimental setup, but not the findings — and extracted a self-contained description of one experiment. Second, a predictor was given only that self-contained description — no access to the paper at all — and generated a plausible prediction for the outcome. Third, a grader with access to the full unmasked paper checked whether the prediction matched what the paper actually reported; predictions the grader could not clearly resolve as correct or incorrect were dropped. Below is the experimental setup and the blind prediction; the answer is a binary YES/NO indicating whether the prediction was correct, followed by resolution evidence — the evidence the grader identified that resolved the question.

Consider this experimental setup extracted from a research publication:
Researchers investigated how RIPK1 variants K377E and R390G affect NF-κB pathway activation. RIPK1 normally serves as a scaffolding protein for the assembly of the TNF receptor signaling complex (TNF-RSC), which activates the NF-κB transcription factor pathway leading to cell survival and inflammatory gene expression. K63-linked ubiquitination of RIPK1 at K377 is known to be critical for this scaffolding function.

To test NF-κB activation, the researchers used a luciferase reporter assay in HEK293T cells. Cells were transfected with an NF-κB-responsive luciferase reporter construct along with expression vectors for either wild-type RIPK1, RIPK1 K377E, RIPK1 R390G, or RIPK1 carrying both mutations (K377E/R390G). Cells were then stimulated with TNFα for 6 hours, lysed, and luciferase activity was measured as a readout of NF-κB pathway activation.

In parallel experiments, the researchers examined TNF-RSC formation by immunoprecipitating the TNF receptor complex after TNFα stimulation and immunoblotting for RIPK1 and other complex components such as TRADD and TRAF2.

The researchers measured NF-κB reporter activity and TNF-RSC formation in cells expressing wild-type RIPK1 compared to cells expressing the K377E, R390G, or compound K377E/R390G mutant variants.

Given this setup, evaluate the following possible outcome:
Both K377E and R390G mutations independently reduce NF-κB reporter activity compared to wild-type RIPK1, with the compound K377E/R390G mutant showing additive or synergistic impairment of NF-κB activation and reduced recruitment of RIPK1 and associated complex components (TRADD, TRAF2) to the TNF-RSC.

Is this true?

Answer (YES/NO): NO